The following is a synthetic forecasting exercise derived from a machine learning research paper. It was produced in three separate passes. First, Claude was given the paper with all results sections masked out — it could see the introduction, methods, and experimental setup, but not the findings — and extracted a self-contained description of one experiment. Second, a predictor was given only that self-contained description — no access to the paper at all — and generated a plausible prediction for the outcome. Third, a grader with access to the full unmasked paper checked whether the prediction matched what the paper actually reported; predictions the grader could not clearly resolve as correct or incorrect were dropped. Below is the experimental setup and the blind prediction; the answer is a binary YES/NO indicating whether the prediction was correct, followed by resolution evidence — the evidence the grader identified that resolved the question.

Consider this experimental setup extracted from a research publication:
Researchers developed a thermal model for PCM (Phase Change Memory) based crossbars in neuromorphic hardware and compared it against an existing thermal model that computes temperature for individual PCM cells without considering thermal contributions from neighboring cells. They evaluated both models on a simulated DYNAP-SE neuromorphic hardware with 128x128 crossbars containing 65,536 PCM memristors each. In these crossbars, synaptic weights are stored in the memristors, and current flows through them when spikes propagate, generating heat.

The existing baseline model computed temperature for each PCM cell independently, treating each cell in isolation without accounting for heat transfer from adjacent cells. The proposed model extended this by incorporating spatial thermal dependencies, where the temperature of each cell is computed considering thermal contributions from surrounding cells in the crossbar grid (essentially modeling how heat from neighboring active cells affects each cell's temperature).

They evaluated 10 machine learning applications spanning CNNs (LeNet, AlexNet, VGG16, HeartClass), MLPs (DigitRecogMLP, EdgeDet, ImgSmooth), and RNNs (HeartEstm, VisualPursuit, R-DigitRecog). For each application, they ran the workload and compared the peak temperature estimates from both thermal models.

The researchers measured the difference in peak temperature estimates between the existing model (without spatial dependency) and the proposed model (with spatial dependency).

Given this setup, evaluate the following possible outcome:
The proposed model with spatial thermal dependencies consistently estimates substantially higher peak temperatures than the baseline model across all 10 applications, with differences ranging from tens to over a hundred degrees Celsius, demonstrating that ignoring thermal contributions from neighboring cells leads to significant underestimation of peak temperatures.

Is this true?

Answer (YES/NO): NO